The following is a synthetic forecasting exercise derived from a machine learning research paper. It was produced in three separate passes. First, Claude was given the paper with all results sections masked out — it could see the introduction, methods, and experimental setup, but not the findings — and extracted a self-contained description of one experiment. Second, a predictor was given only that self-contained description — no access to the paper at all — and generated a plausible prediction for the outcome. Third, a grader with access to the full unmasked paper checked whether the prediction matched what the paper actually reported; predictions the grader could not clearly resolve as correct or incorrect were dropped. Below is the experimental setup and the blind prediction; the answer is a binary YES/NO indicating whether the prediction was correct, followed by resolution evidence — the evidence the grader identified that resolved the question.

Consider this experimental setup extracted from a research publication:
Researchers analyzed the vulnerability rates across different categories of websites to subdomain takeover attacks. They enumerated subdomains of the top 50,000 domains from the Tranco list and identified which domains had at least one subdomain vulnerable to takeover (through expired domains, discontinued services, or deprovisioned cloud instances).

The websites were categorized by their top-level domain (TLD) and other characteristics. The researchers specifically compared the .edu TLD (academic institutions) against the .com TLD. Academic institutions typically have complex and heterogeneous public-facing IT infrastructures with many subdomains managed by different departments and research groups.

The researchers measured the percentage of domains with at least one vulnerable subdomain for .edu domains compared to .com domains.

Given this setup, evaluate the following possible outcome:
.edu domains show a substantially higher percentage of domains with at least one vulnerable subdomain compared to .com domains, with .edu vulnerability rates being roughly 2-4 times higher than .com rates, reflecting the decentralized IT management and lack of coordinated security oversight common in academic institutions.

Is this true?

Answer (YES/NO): YES